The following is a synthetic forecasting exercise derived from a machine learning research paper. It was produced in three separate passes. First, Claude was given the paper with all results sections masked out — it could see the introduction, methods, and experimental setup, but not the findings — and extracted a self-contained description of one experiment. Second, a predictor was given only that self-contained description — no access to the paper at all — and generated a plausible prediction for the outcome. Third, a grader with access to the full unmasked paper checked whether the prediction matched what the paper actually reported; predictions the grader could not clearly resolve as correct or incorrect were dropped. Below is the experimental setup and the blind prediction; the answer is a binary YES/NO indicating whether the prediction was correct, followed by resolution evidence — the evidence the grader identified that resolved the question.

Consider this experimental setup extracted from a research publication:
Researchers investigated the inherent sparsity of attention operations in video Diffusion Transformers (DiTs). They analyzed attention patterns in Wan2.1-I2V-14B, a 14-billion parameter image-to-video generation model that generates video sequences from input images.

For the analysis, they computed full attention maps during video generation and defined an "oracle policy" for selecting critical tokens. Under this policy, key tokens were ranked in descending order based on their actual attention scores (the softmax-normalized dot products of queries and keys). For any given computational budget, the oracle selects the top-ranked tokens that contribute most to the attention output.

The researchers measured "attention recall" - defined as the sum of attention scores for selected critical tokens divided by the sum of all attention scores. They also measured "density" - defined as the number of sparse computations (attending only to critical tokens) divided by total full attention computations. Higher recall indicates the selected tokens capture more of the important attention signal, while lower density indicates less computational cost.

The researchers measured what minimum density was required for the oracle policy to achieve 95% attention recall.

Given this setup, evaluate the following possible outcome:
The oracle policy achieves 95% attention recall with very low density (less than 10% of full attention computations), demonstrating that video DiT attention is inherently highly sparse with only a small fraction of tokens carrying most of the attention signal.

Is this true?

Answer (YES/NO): NO